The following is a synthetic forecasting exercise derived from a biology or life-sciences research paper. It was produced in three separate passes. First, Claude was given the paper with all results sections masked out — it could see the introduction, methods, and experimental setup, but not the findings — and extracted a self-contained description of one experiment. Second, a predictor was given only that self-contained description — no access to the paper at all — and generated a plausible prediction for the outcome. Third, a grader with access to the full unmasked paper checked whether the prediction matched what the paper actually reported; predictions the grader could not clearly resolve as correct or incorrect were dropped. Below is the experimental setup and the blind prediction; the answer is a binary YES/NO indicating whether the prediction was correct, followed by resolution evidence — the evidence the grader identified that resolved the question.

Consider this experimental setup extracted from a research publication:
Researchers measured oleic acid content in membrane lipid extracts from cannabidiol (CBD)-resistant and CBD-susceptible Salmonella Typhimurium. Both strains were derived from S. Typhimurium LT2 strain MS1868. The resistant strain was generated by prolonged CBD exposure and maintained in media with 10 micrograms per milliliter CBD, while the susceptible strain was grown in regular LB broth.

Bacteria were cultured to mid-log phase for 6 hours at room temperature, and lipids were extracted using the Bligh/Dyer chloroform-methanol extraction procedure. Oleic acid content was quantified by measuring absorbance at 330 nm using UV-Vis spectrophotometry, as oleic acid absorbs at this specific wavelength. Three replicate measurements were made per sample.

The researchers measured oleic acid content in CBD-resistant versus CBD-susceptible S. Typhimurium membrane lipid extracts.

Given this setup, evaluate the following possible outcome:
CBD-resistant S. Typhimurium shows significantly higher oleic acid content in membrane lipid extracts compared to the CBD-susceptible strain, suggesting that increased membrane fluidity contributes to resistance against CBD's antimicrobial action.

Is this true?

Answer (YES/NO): YES